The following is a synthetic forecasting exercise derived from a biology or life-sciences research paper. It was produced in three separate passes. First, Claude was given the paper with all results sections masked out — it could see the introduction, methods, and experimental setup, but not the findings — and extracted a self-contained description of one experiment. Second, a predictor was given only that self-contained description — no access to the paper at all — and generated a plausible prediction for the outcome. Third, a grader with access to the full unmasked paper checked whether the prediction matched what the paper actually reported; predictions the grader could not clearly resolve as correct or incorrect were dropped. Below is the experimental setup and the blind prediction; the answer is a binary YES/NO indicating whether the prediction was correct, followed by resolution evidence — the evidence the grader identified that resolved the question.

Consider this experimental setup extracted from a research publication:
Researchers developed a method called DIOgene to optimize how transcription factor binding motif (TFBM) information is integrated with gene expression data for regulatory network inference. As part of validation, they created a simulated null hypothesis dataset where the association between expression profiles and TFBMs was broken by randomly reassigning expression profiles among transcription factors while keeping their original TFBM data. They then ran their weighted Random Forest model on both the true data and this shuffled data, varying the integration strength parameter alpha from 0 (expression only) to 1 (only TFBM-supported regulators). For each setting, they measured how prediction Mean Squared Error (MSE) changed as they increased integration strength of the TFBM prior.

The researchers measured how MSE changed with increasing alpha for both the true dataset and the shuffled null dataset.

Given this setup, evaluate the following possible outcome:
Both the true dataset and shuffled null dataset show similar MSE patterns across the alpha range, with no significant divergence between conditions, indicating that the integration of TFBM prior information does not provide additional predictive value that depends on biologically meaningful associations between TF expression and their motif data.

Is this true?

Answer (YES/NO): NO